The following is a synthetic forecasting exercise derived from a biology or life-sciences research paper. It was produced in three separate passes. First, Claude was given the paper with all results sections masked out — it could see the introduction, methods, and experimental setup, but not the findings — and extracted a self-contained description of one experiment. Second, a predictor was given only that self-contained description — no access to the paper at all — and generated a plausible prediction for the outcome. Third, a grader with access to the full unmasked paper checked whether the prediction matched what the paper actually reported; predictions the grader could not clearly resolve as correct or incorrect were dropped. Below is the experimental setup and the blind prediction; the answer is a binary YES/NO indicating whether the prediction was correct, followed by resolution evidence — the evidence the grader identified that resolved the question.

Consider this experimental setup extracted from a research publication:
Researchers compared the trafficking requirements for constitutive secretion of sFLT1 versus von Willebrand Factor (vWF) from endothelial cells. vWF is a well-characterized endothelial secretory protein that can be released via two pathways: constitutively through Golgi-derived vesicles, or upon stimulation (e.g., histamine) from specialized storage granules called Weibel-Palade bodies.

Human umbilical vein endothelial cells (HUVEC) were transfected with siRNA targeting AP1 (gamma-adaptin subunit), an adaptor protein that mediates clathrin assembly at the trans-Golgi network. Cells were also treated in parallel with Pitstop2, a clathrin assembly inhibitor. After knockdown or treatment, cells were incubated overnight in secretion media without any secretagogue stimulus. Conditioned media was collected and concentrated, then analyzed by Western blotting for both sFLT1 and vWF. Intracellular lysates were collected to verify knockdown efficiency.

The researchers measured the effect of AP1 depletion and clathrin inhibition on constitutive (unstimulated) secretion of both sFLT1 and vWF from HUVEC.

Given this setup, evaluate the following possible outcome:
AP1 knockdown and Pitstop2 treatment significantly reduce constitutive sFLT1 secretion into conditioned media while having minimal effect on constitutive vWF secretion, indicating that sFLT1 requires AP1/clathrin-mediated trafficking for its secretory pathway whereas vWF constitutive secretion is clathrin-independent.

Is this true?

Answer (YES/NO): NO